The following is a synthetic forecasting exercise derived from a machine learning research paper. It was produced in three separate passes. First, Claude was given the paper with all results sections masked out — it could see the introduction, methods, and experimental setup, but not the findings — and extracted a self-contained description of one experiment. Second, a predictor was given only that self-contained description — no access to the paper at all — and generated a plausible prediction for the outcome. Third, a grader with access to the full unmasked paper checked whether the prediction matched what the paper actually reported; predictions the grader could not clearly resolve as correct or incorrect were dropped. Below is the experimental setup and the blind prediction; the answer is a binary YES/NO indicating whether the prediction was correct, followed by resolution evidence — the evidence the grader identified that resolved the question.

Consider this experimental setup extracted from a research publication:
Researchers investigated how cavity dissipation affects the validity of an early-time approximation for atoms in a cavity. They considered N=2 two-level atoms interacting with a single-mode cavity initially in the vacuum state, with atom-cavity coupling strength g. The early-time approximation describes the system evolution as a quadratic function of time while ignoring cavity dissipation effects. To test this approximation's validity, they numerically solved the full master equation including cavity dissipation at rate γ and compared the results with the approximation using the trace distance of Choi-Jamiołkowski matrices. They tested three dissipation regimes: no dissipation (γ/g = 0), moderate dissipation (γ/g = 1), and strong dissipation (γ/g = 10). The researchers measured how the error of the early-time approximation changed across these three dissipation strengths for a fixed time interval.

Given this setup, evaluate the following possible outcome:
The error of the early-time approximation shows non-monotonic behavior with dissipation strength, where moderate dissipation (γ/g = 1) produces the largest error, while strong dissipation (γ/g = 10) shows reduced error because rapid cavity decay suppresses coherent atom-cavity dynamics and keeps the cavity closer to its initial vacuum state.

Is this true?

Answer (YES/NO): NO